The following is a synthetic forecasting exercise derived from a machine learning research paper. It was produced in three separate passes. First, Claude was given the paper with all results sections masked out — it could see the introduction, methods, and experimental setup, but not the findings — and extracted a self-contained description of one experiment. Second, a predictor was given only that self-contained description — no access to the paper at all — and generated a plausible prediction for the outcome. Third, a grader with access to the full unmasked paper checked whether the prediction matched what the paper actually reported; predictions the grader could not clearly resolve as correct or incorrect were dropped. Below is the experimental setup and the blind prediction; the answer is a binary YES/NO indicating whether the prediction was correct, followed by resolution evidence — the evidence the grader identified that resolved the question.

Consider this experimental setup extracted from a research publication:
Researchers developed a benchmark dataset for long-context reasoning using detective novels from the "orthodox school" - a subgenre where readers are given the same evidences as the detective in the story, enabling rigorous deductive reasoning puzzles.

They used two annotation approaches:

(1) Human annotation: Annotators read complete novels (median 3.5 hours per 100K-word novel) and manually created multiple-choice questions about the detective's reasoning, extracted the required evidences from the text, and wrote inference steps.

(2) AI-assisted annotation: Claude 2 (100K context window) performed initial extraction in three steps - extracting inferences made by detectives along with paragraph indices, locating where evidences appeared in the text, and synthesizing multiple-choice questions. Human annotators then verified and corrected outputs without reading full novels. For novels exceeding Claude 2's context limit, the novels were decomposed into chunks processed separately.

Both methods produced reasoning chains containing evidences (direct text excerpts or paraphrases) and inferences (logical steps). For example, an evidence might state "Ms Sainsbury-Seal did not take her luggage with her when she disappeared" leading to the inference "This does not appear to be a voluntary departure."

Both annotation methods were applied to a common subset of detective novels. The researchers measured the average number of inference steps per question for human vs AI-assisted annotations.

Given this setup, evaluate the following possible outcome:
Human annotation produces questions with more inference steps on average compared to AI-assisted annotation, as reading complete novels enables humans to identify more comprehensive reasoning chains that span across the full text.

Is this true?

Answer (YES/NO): NO